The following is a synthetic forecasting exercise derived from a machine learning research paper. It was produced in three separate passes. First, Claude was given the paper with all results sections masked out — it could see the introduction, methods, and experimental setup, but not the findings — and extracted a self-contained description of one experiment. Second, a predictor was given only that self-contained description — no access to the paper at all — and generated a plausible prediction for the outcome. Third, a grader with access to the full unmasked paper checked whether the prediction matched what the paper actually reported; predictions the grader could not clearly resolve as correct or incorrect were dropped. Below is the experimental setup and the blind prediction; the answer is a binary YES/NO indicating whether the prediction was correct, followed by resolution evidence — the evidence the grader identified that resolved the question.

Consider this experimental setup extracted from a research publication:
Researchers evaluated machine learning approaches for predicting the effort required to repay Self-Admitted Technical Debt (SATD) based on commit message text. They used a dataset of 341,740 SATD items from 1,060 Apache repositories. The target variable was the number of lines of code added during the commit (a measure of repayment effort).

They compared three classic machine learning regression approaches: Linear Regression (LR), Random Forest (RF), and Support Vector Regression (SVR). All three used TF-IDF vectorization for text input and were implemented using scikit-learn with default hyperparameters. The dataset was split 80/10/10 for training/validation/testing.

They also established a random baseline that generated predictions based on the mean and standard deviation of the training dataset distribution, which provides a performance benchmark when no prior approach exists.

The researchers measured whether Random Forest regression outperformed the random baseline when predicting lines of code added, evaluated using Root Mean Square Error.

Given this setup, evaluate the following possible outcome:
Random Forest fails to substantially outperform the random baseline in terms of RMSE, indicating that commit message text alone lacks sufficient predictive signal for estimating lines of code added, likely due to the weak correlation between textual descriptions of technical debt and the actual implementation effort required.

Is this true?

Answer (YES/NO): NO